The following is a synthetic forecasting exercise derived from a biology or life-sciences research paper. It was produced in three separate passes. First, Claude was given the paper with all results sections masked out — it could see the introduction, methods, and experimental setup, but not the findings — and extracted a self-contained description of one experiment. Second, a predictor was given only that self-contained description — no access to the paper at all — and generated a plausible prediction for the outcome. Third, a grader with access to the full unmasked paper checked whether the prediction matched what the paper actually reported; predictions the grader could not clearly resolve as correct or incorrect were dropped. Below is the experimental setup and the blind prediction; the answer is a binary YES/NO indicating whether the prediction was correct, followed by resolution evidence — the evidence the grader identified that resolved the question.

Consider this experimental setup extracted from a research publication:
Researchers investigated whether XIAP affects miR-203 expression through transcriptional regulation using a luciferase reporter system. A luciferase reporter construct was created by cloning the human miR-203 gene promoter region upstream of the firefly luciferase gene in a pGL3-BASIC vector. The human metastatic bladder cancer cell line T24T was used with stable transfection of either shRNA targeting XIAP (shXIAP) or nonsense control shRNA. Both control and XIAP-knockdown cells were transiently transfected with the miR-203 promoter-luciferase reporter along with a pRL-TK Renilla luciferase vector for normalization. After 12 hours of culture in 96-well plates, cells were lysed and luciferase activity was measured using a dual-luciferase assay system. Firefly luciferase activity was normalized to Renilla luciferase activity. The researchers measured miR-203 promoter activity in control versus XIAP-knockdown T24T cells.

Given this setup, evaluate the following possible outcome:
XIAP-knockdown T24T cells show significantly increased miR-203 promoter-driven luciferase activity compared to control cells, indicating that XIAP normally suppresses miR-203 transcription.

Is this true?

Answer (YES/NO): NO